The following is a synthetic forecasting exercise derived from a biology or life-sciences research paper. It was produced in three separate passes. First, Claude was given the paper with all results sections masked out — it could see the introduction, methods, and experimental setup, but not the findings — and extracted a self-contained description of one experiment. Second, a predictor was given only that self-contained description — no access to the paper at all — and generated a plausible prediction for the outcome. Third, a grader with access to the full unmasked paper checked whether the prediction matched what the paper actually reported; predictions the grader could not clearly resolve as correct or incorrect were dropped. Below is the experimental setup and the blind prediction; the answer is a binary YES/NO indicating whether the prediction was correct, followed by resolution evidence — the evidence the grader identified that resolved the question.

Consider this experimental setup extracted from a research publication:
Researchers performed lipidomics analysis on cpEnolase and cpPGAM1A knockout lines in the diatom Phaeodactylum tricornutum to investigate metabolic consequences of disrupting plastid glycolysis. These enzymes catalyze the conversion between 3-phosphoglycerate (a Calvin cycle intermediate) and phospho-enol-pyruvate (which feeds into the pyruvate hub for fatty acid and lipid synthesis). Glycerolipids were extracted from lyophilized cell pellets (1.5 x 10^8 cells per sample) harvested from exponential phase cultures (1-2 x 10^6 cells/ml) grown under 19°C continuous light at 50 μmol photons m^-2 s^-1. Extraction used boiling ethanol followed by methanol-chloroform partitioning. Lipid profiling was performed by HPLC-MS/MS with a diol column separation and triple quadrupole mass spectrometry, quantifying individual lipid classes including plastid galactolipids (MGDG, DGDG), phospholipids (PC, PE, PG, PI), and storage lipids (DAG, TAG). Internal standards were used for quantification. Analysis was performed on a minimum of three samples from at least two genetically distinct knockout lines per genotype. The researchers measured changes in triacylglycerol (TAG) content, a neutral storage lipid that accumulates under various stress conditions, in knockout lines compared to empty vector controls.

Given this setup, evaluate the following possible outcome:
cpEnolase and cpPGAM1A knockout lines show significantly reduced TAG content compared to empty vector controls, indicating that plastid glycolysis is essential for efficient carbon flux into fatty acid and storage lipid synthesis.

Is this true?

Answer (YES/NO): YES